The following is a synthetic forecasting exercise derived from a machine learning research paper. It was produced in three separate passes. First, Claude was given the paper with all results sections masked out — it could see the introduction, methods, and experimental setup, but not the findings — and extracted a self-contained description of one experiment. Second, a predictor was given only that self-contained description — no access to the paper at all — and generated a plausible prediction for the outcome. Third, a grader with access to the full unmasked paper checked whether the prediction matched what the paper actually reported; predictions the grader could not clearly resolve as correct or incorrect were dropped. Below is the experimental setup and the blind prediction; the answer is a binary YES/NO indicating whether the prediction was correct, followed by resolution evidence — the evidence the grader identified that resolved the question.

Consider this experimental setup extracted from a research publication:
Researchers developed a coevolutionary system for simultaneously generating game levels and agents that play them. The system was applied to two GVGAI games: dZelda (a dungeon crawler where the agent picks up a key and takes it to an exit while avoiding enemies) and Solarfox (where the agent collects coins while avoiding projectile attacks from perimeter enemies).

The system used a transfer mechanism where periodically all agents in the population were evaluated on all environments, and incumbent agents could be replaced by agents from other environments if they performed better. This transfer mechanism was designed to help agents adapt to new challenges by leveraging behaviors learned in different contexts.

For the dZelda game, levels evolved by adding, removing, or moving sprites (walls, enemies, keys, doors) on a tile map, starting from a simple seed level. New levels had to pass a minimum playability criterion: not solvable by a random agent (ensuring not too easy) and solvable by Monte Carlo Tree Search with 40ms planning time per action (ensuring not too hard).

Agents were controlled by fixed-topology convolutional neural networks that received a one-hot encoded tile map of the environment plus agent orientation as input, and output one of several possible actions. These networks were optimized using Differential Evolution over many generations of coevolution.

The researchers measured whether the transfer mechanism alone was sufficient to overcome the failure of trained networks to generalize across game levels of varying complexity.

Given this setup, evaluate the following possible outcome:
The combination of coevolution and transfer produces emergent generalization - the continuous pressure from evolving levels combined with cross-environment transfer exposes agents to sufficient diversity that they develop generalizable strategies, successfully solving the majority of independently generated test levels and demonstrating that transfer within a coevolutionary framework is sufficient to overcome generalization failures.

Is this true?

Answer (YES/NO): NO